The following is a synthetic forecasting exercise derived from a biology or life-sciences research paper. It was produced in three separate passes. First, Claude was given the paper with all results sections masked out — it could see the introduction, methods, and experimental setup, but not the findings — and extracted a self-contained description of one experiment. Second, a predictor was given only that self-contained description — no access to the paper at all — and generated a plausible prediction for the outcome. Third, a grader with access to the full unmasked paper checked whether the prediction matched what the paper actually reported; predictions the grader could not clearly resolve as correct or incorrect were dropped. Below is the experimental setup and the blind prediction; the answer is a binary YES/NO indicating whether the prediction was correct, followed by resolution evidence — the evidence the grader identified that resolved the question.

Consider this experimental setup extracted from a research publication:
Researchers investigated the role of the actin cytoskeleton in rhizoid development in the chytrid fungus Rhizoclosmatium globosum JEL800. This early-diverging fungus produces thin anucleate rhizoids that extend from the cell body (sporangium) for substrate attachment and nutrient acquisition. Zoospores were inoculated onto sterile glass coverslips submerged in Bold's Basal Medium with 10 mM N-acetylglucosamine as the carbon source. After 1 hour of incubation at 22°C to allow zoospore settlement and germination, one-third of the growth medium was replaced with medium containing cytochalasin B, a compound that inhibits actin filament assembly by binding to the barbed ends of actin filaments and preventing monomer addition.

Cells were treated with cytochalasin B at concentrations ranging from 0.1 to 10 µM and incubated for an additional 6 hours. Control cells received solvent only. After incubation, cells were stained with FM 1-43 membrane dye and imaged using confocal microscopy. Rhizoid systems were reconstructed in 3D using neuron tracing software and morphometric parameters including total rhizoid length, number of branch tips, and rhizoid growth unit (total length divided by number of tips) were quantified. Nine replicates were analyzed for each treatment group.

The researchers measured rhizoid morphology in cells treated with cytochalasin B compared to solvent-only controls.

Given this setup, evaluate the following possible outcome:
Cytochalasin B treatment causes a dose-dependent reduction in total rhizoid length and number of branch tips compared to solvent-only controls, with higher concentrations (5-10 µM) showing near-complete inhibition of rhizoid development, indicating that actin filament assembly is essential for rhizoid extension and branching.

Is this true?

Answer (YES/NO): NO